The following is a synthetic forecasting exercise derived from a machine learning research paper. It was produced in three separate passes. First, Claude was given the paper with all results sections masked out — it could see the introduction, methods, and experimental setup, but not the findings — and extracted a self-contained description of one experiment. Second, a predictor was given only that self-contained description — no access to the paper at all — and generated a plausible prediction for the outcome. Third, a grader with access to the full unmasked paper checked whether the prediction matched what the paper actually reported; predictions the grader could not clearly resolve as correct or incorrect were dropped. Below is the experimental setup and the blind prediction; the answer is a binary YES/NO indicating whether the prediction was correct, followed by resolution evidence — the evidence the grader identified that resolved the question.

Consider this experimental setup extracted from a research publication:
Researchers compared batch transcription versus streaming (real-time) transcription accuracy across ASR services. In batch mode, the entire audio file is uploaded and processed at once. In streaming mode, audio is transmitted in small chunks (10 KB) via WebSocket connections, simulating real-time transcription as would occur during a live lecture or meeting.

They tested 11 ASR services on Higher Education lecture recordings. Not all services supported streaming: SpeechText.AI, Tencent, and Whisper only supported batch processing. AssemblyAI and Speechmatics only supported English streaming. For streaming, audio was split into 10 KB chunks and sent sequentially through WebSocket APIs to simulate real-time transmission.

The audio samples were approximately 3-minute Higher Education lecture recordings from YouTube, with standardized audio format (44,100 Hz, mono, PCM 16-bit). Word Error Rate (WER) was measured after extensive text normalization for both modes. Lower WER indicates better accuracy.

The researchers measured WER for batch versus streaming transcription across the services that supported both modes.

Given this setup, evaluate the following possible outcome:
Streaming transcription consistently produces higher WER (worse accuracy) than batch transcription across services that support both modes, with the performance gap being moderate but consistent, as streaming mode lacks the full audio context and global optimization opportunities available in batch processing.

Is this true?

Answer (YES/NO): NO